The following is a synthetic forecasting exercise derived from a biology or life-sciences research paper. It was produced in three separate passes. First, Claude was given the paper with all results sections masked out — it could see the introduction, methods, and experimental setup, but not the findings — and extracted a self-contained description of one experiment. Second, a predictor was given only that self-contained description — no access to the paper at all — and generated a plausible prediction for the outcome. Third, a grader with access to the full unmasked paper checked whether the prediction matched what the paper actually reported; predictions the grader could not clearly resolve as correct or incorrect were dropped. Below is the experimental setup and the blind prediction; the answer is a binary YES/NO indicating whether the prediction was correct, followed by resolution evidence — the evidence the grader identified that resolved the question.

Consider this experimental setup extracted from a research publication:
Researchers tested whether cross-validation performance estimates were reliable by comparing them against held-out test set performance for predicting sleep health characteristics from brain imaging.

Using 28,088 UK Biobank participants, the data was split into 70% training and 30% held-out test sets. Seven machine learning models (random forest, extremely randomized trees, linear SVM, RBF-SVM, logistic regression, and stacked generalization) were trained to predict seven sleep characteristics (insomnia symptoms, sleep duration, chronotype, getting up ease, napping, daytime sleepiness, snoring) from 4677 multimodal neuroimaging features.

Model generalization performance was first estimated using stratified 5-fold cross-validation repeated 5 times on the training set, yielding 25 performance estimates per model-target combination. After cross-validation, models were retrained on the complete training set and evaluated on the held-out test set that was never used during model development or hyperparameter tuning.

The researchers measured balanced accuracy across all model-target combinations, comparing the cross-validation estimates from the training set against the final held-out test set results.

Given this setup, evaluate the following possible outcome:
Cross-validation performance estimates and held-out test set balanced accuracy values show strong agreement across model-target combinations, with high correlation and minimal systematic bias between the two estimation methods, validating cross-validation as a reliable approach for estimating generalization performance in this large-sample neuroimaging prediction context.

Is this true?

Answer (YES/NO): YES